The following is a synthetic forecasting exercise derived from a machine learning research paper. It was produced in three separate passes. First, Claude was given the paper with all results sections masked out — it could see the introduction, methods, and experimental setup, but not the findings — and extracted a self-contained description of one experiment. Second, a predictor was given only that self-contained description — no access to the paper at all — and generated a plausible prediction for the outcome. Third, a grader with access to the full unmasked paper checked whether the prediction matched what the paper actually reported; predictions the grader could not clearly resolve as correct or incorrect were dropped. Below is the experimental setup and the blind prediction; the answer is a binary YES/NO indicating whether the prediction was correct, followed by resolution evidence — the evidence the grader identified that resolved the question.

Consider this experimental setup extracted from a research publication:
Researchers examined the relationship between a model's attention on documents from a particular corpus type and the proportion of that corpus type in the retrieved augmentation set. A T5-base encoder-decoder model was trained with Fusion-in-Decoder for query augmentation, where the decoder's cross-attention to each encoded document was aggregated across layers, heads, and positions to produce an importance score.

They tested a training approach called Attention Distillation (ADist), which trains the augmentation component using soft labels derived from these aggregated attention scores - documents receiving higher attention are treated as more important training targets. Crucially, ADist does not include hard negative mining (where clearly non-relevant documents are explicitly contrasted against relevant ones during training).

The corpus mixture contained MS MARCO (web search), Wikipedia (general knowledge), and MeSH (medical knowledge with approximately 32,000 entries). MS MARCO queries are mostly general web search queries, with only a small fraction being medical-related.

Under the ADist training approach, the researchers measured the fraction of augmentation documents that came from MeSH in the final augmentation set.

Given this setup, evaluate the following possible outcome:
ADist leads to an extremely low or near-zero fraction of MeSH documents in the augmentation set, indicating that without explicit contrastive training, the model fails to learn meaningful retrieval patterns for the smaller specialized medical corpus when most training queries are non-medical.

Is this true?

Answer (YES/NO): NO